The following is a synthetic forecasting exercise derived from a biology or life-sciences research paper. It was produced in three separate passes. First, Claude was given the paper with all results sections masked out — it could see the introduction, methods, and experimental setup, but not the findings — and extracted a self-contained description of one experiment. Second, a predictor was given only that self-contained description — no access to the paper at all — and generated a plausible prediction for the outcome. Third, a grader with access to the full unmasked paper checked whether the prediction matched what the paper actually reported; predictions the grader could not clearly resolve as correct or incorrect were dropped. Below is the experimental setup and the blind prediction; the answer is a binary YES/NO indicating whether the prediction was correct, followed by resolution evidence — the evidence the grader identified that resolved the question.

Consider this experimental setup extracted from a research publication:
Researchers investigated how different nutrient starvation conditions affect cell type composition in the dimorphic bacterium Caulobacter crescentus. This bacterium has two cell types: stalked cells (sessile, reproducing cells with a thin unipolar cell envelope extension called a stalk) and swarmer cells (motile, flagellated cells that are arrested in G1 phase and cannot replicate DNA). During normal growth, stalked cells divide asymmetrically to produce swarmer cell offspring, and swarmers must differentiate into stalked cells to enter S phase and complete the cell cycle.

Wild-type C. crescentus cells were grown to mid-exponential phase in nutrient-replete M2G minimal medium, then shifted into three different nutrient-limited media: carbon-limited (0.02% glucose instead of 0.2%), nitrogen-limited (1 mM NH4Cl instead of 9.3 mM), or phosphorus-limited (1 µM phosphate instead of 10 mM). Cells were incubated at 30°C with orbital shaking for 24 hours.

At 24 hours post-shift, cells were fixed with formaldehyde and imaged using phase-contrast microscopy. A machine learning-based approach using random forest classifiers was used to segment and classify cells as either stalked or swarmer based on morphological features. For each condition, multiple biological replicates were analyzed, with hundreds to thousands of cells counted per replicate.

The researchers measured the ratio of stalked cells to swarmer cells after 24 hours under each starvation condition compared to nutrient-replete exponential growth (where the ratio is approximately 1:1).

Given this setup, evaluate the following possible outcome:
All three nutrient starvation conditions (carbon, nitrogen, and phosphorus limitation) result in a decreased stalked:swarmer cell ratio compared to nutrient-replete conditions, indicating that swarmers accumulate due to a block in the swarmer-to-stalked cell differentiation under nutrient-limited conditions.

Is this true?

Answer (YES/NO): NO